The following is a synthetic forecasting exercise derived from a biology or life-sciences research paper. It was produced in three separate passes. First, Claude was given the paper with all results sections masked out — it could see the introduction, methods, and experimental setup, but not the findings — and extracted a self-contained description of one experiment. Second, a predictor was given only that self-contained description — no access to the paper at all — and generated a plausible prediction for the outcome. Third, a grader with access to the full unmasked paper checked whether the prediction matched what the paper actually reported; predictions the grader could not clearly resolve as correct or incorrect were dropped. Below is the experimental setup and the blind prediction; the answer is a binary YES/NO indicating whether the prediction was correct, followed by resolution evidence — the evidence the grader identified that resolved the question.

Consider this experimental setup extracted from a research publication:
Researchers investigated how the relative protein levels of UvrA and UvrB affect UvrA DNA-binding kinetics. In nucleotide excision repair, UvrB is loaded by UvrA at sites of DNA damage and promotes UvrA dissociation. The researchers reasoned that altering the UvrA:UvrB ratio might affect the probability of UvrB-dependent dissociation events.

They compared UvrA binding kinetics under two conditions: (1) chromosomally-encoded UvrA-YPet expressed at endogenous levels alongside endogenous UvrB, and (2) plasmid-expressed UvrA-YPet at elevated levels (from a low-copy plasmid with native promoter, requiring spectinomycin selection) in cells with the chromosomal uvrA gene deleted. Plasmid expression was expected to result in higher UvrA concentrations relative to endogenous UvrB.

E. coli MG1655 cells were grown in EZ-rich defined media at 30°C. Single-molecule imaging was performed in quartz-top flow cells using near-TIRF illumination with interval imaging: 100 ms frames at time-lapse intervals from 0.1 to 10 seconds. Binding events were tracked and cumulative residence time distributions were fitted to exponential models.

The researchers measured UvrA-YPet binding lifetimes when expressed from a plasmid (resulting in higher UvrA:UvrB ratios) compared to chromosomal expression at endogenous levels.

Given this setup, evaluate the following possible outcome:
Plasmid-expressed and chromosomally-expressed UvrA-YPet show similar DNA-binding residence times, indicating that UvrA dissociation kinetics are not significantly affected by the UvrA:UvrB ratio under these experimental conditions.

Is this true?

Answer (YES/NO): NO